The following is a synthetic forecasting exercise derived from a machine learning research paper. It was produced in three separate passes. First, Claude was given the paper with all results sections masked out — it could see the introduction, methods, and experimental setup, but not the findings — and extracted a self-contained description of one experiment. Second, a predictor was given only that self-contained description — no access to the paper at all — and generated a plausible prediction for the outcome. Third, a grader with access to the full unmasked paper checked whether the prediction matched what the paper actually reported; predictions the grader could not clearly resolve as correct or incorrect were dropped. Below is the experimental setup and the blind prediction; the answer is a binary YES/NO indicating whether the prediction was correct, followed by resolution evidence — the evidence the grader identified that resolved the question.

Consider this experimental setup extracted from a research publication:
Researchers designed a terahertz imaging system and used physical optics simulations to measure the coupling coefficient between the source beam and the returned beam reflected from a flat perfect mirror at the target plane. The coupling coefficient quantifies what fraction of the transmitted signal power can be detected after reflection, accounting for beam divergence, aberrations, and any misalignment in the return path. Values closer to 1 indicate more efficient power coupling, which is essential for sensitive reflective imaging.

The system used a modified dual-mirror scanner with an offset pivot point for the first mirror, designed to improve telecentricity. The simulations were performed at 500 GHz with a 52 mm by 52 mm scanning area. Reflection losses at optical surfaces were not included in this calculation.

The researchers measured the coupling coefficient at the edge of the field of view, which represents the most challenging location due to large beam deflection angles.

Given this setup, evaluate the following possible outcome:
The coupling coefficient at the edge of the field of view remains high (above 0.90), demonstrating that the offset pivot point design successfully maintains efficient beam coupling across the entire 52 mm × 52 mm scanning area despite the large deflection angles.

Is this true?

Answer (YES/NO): NO